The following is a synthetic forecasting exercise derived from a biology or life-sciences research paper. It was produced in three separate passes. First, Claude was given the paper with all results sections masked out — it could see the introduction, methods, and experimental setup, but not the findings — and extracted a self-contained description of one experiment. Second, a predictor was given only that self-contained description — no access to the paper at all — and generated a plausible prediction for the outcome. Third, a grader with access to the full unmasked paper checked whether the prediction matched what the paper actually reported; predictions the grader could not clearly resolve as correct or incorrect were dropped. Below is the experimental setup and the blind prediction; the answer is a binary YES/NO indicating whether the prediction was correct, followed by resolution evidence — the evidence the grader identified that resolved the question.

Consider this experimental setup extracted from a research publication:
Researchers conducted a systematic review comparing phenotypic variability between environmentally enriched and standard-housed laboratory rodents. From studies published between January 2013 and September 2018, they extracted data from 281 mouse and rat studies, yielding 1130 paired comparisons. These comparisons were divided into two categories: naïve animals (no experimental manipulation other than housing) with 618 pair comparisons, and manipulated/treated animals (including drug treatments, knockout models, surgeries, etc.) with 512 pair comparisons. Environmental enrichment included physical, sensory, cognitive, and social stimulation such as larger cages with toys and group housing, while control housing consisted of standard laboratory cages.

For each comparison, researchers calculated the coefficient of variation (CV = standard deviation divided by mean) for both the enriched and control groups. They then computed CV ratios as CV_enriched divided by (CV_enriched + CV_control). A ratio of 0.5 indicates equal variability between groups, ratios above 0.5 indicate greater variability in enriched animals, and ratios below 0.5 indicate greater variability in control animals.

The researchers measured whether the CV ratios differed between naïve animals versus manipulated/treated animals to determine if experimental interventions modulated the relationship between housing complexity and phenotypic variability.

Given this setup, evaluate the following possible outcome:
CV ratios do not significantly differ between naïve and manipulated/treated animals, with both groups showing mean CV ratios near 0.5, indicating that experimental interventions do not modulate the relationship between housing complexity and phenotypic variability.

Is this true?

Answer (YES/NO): YES